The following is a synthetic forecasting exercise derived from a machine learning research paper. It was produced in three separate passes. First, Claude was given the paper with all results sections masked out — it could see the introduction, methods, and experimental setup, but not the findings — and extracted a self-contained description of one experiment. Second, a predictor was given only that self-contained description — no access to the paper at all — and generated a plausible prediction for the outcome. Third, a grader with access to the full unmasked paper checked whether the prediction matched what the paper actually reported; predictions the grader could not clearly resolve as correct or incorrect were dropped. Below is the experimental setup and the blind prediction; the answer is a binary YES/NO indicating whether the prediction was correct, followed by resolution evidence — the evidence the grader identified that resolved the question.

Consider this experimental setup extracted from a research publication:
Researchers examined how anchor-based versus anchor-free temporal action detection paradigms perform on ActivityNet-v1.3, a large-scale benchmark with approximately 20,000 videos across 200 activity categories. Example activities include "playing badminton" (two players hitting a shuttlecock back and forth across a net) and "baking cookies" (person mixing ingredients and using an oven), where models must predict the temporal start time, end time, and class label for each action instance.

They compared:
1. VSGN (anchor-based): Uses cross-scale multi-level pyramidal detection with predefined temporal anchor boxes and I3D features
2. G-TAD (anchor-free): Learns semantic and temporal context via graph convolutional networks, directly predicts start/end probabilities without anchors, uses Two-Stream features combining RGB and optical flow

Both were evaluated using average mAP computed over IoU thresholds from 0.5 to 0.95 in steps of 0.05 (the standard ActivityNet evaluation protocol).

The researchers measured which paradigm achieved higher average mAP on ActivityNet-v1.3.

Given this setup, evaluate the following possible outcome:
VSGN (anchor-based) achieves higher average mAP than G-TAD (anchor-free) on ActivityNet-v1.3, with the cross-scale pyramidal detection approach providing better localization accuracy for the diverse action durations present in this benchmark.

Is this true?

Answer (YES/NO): YES